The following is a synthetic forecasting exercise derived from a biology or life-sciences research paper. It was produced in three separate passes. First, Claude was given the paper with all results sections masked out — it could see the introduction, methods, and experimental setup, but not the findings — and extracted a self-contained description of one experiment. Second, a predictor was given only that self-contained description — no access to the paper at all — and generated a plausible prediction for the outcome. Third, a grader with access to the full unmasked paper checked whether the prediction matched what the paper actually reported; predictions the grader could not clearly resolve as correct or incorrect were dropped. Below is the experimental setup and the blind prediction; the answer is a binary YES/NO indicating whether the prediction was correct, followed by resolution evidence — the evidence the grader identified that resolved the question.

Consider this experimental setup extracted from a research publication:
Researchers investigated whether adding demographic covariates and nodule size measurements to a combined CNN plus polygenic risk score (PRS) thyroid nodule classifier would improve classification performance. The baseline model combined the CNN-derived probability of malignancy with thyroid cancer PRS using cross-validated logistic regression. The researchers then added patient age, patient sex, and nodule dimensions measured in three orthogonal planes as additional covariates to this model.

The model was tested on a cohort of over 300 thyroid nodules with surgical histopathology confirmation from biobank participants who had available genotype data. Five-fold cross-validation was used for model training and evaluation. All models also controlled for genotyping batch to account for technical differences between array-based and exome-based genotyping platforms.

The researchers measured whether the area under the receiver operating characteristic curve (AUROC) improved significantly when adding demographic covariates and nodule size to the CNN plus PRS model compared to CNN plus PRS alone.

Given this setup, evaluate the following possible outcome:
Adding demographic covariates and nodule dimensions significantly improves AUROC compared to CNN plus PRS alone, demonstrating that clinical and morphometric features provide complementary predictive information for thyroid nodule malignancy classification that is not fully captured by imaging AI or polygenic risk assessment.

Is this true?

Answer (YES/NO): YES